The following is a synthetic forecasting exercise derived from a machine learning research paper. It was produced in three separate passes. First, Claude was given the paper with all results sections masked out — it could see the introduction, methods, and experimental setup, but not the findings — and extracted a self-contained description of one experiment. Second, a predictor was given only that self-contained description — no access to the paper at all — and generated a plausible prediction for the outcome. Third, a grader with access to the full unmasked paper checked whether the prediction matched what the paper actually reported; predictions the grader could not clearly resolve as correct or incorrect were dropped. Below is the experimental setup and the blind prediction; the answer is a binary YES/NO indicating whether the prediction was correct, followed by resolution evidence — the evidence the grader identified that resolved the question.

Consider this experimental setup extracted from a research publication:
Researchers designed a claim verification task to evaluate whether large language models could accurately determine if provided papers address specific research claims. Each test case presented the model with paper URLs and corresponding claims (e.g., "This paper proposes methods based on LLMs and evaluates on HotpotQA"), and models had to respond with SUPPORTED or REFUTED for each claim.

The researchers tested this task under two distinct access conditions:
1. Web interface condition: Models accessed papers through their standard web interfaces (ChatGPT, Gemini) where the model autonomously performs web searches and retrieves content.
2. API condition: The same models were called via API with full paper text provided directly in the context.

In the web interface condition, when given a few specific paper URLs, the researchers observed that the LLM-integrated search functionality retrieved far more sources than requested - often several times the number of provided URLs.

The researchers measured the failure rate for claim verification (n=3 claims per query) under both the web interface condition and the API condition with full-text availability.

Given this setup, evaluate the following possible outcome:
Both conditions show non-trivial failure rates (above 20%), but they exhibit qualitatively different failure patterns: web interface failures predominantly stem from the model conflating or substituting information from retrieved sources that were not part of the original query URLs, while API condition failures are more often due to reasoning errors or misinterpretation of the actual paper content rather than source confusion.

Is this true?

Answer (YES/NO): NO